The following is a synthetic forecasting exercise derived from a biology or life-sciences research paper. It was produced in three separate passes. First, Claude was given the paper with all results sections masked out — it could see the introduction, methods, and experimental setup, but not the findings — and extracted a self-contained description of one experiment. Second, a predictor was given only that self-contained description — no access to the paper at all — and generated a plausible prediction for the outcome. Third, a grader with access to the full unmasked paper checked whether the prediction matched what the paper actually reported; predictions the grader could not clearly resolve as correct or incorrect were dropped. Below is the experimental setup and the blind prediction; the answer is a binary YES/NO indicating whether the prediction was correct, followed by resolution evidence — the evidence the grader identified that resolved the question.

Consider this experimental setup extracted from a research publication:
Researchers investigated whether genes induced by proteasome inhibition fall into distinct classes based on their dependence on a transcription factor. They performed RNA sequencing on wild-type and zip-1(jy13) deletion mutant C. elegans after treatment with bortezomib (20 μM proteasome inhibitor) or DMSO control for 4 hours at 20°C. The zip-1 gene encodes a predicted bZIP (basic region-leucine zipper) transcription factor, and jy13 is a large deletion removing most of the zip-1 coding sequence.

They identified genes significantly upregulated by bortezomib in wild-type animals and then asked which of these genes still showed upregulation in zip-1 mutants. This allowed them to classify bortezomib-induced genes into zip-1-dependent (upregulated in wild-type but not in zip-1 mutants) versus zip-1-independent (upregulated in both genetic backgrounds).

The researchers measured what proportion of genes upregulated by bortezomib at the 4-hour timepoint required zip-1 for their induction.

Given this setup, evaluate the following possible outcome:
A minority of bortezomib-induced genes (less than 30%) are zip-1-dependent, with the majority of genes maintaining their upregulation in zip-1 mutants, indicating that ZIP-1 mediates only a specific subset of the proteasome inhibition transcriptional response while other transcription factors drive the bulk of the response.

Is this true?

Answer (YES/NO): NO